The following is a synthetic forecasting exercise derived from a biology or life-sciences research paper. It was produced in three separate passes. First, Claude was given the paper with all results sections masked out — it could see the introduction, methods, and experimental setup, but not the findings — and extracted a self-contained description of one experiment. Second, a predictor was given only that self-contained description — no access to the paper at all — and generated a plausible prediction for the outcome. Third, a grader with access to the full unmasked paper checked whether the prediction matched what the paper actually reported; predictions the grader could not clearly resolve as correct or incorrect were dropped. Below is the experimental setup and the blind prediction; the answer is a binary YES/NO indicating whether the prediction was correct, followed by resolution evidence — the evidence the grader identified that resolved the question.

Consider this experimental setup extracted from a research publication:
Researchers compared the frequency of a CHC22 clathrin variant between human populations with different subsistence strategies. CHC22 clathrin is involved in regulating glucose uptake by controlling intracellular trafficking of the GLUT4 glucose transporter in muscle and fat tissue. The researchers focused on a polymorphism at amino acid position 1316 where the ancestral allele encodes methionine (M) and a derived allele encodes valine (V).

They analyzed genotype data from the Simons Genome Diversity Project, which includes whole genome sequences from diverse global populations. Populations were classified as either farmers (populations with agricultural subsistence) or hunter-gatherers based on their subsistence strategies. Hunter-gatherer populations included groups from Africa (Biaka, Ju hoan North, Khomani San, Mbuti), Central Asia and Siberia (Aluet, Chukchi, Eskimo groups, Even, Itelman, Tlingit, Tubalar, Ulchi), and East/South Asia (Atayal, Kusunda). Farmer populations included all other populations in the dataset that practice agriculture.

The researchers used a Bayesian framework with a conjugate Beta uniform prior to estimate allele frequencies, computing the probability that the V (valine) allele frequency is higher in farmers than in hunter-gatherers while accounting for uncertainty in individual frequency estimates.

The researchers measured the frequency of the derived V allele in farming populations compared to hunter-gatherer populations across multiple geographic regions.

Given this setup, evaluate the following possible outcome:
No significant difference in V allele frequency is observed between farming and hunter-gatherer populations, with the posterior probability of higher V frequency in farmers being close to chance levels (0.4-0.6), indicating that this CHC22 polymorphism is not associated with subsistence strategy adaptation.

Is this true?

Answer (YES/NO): NO